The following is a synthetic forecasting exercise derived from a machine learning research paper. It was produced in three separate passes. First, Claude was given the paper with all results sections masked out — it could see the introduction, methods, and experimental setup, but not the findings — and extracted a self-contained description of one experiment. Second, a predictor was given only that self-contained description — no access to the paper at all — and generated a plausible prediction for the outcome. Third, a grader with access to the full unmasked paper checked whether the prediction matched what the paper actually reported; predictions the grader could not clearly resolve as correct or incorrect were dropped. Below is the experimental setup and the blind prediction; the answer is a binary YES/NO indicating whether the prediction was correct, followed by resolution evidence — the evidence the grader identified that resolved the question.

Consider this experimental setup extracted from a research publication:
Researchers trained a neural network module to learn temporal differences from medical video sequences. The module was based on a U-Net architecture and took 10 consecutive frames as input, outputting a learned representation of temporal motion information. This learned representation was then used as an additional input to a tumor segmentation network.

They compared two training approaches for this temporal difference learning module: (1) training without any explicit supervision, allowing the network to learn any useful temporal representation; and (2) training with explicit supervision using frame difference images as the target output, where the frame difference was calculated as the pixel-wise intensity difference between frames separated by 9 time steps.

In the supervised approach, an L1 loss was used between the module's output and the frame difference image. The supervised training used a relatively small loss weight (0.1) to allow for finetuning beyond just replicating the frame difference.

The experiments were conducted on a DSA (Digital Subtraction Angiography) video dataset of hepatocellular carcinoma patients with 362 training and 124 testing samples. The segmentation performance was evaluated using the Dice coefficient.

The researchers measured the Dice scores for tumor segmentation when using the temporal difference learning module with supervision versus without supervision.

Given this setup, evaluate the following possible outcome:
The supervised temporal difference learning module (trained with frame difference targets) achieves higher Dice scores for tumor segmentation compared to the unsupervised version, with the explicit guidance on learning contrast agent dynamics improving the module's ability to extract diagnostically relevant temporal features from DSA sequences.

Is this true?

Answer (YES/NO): YES